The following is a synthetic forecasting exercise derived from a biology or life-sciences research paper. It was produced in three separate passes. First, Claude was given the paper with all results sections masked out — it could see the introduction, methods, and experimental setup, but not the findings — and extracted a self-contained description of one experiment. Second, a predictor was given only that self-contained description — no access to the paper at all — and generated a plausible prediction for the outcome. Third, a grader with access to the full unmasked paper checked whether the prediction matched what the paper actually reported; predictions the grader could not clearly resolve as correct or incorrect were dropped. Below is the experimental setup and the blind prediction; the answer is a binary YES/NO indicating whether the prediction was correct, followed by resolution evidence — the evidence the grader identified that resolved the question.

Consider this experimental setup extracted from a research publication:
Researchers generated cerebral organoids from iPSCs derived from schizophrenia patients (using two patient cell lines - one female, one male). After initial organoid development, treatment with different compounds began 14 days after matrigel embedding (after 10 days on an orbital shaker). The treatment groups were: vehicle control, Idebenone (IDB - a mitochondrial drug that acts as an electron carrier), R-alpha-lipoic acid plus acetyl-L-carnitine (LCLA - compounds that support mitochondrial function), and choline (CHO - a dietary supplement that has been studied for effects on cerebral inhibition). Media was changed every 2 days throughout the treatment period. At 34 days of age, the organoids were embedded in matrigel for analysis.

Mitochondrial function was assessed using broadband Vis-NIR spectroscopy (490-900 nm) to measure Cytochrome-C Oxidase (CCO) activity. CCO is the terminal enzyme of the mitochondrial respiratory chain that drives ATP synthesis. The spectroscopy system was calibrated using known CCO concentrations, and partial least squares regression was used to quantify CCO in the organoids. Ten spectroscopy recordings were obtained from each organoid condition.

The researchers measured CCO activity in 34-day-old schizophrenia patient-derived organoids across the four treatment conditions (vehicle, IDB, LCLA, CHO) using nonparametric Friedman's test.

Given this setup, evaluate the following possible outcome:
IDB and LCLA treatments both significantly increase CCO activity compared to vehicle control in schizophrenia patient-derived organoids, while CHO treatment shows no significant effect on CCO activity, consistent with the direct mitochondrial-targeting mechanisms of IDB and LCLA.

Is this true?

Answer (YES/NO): NO